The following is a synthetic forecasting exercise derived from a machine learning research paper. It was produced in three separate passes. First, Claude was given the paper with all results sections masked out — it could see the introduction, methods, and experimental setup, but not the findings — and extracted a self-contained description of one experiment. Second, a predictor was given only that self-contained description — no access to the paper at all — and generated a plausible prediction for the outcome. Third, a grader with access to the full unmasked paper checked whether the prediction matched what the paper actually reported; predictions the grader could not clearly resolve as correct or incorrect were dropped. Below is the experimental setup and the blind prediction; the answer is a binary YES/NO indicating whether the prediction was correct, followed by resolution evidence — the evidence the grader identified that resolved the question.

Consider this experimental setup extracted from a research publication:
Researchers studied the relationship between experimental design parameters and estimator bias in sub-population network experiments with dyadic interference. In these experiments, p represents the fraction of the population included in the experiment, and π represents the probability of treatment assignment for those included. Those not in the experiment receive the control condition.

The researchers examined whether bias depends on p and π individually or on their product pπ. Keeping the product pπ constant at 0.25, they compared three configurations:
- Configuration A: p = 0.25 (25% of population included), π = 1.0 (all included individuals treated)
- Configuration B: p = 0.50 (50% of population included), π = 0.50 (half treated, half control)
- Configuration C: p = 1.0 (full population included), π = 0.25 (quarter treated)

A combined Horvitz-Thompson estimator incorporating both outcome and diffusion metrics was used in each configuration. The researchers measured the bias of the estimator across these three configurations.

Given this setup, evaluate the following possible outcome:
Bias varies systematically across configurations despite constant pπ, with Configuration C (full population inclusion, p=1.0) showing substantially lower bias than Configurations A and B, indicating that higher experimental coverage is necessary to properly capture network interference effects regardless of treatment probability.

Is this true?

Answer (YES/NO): NO